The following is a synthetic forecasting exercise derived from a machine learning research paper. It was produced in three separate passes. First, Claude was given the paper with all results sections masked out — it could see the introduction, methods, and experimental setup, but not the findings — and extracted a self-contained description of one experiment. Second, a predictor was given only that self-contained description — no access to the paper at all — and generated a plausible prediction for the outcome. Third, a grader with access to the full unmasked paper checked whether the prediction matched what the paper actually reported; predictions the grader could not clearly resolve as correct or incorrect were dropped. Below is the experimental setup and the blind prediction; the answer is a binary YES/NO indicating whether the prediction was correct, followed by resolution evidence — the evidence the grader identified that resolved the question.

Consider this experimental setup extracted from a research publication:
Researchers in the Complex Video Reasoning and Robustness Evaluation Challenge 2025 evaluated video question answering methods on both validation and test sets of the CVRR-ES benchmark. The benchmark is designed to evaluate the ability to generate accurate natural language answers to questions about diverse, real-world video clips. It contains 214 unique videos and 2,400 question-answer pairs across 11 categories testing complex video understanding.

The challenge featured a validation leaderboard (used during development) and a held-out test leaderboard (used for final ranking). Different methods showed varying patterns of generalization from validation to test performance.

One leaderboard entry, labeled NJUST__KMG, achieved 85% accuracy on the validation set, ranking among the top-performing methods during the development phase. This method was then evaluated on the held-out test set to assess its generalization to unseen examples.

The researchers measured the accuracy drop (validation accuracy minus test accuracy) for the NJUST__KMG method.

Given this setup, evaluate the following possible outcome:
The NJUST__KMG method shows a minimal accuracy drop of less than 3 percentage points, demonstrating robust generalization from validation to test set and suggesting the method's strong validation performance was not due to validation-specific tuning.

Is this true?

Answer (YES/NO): NO